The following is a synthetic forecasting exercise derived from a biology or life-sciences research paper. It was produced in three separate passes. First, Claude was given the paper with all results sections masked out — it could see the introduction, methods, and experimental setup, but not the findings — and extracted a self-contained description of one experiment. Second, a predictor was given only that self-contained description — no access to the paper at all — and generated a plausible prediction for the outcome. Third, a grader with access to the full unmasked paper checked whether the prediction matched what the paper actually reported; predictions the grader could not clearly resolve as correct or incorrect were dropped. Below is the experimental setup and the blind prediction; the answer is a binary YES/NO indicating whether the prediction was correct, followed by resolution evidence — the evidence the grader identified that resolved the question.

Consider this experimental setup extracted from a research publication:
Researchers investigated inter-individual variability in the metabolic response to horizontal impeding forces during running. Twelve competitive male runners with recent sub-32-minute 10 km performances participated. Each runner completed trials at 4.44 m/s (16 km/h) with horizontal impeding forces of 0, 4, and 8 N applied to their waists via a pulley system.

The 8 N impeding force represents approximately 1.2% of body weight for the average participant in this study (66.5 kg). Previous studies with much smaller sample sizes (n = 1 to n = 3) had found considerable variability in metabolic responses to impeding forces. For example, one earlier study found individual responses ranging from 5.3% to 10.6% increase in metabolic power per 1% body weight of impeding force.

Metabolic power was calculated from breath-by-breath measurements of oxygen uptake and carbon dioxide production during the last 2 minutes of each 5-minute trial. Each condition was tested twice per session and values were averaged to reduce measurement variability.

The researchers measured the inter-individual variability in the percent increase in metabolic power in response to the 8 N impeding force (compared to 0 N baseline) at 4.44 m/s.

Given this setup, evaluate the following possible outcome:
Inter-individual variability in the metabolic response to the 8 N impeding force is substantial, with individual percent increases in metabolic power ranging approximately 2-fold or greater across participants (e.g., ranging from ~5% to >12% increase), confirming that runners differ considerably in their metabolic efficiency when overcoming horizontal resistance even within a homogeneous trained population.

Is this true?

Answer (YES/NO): NO